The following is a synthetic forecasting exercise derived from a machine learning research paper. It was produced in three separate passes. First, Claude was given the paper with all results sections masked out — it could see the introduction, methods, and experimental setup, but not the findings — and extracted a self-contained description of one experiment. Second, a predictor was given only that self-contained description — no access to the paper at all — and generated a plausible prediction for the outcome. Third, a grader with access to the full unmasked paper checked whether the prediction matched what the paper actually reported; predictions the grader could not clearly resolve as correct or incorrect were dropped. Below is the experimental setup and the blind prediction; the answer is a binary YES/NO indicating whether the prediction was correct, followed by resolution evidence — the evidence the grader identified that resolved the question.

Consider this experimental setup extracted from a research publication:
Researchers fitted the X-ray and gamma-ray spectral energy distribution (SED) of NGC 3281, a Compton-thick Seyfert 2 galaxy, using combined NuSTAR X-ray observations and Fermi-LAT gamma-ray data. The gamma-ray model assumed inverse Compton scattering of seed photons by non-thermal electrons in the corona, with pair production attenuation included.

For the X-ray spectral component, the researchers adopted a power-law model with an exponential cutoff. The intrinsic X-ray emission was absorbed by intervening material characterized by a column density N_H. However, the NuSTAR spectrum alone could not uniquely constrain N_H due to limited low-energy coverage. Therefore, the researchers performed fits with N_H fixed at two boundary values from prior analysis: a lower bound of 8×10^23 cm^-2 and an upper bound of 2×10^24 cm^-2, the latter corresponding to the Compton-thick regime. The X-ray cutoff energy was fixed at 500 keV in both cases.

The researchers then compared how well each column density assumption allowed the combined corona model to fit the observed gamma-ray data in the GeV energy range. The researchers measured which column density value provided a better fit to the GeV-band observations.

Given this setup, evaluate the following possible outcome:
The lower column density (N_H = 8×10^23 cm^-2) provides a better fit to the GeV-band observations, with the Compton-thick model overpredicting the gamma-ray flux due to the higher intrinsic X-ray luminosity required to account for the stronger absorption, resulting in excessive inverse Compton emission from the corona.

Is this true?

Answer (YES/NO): NO